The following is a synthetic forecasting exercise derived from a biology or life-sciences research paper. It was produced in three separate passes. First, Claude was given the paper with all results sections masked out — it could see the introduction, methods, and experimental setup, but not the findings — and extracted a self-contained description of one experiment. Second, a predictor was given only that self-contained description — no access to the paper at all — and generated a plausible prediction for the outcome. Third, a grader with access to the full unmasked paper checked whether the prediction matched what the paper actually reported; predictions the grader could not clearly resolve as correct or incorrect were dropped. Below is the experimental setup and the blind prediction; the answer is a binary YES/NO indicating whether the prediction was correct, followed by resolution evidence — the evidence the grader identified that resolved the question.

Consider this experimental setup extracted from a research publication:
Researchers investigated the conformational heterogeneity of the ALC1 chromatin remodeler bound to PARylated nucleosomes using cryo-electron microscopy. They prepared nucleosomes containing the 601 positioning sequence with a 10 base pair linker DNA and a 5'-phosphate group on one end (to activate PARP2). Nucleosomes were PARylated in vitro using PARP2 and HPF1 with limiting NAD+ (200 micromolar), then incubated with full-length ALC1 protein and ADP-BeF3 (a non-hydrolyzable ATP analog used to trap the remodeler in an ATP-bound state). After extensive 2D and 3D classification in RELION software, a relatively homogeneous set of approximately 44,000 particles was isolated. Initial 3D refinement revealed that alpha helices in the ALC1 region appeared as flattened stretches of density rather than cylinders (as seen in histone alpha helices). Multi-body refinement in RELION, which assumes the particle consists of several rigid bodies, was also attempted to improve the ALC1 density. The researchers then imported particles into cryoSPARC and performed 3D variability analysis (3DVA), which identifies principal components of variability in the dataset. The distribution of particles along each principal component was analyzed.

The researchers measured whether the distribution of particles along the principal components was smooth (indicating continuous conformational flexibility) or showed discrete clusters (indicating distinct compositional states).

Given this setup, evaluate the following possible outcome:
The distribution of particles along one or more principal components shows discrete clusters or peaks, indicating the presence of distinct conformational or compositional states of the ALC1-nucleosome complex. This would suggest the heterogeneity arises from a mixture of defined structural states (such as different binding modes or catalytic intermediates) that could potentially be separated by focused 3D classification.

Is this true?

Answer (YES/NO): NO